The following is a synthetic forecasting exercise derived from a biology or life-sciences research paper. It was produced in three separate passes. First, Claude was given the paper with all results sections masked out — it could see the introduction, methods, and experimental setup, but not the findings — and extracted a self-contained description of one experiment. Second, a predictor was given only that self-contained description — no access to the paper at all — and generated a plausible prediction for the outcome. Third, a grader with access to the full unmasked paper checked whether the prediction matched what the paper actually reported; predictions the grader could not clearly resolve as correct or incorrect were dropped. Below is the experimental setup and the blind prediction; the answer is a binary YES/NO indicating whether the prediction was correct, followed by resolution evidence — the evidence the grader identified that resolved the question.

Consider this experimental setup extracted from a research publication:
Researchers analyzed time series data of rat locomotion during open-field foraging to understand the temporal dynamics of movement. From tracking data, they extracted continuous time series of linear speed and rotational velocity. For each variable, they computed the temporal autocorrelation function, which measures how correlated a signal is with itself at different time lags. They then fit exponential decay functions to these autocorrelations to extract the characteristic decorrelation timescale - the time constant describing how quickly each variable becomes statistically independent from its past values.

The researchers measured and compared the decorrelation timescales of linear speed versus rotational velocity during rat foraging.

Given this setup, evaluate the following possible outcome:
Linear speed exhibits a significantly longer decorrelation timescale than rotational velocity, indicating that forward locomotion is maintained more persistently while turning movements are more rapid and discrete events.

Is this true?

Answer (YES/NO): YES